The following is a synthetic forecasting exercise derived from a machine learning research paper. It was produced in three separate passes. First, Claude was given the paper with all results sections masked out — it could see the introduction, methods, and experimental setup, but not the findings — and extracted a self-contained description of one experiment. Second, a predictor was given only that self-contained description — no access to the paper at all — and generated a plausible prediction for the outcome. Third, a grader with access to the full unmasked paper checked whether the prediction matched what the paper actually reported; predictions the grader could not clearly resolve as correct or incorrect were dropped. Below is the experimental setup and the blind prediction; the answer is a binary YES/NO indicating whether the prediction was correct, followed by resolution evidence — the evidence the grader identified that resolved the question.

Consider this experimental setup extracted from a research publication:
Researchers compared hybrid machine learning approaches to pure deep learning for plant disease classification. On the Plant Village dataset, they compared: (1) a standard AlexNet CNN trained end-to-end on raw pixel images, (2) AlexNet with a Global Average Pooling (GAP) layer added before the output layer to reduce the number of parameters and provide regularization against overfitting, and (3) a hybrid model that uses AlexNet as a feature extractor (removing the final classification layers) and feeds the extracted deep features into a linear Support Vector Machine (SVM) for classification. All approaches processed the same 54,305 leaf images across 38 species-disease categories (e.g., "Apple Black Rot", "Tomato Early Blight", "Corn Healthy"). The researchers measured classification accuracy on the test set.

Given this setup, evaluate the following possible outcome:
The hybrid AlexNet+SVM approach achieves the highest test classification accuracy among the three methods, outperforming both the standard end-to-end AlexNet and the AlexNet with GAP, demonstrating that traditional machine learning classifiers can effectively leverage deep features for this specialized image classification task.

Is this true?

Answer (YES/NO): YES